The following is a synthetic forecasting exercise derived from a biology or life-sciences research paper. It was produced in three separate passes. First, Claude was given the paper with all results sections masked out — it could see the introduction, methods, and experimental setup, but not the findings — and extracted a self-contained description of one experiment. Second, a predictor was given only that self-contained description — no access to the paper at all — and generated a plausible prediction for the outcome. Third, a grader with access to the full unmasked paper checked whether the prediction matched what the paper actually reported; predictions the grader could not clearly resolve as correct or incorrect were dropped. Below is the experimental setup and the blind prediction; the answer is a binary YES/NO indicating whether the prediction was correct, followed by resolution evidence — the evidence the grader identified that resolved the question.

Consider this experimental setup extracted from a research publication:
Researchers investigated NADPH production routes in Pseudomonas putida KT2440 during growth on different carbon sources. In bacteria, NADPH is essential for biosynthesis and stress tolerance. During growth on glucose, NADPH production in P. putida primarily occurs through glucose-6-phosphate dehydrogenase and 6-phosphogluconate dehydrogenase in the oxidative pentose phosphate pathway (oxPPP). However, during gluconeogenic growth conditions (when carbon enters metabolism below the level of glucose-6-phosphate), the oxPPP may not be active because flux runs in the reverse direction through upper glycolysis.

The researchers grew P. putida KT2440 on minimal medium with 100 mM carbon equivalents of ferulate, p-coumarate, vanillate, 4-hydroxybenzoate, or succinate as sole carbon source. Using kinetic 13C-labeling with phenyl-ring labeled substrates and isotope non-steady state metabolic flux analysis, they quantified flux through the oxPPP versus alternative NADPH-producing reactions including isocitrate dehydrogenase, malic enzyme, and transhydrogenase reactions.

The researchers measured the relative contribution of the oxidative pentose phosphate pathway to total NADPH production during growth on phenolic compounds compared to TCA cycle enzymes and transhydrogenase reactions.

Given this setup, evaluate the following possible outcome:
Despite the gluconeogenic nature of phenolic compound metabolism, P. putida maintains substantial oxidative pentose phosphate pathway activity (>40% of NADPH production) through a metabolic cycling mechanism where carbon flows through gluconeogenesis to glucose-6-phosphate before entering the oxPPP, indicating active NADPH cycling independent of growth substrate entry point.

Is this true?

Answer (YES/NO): NO